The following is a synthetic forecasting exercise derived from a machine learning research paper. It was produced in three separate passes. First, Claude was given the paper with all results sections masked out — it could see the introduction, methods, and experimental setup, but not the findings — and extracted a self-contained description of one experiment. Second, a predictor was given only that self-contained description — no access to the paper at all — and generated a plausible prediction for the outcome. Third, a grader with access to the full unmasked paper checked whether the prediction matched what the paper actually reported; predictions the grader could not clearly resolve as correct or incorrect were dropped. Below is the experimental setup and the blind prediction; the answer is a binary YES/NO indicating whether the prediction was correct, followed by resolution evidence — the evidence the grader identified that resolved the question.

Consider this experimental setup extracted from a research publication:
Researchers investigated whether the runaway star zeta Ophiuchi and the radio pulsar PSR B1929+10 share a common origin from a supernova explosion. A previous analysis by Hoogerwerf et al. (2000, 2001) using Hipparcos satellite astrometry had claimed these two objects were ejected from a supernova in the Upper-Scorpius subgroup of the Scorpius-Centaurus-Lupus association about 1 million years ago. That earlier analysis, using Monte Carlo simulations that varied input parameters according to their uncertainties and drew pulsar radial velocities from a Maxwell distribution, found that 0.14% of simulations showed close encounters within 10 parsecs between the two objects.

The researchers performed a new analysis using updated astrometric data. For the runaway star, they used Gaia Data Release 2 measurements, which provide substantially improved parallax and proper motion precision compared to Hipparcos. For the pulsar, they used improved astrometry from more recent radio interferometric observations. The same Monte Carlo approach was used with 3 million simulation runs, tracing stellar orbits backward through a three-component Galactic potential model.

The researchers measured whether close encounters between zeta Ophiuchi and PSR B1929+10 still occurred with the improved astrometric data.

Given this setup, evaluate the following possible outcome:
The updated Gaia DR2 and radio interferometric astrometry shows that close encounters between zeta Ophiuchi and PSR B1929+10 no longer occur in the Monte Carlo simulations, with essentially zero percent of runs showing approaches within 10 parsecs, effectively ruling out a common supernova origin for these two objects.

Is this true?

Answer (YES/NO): YES